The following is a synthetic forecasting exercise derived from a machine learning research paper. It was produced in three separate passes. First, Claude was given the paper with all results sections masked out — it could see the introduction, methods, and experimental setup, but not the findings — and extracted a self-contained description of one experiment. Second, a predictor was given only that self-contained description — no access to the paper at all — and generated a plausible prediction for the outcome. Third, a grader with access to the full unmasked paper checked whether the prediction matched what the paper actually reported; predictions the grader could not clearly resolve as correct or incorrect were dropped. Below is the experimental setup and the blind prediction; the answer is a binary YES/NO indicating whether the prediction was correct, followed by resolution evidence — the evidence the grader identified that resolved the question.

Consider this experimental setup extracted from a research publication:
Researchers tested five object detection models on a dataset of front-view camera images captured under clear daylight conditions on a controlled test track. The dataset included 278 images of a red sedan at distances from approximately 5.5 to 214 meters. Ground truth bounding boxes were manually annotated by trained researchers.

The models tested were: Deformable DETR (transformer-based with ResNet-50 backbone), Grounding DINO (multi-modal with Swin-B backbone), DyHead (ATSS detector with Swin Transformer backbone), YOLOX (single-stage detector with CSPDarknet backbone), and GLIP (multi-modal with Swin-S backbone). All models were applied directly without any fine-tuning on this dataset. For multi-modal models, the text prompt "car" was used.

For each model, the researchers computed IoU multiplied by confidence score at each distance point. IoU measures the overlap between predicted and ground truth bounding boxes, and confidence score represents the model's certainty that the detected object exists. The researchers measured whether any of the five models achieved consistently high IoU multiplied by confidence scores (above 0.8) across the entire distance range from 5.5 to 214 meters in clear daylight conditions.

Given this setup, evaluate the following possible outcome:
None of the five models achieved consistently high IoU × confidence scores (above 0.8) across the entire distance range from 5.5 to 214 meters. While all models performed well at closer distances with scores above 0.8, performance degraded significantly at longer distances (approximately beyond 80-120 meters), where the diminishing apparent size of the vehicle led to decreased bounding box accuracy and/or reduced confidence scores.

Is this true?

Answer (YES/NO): YES